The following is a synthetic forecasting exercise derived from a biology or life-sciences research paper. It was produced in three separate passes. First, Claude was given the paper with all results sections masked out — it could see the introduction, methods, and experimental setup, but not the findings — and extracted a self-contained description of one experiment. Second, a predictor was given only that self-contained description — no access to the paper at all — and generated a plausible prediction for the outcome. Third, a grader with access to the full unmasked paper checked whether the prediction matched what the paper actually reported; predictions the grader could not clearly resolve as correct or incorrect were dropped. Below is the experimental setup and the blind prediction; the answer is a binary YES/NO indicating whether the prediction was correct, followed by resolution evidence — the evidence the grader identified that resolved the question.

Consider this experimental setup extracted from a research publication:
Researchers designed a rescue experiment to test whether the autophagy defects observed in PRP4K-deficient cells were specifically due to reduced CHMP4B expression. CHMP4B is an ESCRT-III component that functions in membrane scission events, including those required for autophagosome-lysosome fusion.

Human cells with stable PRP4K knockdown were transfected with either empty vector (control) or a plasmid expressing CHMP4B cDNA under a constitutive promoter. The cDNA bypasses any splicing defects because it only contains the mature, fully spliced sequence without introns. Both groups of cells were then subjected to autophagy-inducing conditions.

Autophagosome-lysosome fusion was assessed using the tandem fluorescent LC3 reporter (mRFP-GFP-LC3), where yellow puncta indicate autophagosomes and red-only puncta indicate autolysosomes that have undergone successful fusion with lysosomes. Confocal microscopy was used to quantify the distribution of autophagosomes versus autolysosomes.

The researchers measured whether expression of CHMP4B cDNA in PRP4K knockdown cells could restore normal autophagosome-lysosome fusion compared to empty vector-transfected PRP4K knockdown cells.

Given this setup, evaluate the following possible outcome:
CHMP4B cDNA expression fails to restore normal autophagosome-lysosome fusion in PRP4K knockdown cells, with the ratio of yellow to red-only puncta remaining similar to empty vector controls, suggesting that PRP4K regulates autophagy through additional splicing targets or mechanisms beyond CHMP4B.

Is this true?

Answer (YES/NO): NO